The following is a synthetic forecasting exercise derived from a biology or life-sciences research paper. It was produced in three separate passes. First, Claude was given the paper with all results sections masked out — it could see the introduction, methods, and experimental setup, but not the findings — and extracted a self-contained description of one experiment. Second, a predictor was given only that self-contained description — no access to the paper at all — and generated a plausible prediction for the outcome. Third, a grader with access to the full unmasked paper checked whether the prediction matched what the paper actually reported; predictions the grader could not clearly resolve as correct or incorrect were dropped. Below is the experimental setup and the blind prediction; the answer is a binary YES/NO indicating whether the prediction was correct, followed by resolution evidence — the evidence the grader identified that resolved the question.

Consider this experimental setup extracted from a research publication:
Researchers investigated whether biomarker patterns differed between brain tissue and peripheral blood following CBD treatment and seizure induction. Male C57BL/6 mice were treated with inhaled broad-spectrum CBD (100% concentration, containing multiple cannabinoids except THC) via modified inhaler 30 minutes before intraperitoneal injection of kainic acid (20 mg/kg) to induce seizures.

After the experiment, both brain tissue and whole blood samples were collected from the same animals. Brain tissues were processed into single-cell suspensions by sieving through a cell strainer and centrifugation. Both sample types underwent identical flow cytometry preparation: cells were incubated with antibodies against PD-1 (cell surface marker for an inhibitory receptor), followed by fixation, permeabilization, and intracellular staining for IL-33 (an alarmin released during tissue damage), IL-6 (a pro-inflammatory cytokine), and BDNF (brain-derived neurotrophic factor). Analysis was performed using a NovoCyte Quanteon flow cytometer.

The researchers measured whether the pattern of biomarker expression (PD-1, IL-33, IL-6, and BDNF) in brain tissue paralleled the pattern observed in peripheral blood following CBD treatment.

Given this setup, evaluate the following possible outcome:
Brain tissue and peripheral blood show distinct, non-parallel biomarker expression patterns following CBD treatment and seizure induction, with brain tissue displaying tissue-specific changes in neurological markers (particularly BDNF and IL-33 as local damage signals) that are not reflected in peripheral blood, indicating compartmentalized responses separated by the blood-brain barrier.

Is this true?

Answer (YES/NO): NO